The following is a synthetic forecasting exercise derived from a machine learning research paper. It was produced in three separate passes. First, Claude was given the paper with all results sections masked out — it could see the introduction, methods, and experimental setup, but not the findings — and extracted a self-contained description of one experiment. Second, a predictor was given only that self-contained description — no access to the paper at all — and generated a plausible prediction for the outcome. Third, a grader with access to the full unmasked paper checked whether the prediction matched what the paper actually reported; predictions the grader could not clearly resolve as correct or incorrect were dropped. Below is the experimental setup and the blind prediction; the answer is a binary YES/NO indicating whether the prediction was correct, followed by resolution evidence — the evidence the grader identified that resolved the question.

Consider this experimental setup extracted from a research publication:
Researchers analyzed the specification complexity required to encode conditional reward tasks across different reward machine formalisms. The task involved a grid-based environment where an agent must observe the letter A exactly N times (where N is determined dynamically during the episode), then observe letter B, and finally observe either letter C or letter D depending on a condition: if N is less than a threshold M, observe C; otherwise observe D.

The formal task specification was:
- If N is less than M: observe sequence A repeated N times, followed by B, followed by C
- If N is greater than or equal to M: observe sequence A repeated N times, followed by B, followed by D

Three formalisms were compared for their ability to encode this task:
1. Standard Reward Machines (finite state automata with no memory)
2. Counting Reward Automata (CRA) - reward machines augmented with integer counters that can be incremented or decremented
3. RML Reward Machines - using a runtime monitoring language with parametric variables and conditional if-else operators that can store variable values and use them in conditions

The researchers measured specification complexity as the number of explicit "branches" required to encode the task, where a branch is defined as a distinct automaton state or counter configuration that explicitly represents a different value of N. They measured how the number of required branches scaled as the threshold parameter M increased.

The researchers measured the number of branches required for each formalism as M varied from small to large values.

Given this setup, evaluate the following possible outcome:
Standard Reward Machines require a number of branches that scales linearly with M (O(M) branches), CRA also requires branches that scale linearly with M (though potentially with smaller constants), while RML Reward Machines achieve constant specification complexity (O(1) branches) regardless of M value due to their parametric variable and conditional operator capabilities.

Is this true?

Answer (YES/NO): YES